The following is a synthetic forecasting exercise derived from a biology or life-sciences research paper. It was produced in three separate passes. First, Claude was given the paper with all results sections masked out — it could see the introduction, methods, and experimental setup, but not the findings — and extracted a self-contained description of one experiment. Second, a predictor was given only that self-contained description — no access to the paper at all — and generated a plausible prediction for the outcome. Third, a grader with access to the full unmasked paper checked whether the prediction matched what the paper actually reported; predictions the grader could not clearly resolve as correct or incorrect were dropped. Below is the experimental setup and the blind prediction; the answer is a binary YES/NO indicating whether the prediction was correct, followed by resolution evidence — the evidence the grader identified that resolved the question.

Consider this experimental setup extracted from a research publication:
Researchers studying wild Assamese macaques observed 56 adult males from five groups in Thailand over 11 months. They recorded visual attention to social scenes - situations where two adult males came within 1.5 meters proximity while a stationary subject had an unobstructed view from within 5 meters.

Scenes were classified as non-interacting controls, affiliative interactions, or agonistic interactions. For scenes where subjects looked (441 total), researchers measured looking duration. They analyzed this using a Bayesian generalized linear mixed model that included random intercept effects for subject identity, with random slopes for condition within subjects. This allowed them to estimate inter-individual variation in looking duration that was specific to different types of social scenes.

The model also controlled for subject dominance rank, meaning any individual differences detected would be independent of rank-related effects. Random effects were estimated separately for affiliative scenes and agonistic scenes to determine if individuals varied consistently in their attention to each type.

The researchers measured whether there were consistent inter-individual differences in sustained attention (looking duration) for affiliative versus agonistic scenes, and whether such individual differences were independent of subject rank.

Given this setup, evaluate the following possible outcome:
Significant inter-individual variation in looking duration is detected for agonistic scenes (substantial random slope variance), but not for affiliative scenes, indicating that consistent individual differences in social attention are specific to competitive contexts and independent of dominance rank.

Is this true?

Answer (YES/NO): NO